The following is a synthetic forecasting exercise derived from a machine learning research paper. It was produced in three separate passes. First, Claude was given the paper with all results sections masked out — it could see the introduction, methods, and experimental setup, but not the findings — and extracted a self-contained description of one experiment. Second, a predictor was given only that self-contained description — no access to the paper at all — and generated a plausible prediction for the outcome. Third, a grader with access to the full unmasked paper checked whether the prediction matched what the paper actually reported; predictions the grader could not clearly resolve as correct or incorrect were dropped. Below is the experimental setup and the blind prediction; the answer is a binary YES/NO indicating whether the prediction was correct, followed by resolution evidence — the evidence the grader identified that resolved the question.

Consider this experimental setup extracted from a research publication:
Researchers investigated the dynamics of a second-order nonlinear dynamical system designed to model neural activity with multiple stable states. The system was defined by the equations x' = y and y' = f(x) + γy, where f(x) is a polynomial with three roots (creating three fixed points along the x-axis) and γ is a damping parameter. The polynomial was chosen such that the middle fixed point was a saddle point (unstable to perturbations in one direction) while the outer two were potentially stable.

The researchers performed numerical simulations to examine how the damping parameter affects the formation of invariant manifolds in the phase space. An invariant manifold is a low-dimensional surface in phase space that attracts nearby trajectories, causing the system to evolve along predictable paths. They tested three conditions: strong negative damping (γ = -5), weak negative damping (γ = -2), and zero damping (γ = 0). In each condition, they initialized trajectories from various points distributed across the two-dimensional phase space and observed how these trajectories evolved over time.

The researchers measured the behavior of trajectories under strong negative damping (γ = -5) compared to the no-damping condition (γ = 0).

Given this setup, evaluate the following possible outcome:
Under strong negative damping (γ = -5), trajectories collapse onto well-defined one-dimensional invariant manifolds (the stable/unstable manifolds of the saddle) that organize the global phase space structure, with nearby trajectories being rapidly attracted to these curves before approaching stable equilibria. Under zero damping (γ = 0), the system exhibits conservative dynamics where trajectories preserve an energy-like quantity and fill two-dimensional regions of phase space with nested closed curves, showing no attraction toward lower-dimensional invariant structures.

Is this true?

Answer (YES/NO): YES